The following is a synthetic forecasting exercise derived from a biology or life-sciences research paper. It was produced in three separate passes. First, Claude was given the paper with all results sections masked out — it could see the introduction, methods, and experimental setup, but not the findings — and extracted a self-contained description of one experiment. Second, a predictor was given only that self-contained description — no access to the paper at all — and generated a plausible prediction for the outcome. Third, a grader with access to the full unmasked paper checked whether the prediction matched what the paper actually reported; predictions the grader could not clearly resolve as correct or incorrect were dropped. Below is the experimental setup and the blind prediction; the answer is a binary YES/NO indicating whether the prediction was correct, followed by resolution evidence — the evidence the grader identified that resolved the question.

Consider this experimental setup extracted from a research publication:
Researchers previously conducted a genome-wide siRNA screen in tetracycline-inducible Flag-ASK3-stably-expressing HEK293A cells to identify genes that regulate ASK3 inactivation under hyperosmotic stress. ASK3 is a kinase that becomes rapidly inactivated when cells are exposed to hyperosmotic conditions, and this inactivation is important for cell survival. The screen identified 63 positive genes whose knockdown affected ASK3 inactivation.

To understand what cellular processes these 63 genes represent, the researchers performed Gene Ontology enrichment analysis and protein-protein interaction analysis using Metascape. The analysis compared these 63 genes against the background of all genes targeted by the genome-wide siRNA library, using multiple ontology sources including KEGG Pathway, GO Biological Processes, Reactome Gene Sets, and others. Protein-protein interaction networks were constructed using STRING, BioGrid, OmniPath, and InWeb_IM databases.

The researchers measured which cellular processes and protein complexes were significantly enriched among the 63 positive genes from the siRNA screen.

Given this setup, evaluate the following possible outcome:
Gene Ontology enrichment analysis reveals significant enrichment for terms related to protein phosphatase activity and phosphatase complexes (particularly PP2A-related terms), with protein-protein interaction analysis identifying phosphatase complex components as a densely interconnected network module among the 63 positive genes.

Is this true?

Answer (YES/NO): NO